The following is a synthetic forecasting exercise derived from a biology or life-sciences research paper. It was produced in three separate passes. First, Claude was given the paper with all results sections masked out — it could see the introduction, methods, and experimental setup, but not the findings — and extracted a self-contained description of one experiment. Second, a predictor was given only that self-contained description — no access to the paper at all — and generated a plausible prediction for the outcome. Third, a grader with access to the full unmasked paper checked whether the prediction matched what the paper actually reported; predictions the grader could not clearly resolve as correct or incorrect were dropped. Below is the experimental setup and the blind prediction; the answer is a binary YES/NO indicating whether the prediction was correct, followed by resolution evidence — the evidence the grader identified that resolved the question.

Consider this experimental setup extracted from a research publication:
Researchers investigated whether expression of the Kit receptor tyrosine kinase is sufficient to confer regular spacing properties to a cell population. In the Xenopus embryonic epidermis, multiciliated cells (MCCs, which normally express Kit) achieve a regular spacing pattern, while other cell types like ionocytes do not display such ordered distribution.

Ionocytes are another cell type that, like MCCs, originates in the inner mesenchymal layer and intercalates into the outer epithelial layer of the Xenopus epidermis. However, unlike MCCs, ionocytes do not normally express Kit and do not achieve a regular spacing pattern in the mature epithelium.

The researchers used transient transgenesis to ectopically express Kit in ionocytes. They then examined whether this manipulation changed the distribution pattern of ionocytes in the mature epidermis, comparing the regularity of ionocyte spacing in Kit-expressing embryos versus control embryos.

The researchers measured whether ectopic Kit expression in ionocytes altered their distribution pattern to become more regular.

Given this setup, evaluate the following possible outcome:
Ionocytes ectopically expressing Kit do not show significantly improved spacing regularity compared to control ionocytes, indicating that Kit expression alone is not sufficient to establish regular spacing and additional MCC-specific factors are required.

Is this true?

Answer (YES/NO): NO